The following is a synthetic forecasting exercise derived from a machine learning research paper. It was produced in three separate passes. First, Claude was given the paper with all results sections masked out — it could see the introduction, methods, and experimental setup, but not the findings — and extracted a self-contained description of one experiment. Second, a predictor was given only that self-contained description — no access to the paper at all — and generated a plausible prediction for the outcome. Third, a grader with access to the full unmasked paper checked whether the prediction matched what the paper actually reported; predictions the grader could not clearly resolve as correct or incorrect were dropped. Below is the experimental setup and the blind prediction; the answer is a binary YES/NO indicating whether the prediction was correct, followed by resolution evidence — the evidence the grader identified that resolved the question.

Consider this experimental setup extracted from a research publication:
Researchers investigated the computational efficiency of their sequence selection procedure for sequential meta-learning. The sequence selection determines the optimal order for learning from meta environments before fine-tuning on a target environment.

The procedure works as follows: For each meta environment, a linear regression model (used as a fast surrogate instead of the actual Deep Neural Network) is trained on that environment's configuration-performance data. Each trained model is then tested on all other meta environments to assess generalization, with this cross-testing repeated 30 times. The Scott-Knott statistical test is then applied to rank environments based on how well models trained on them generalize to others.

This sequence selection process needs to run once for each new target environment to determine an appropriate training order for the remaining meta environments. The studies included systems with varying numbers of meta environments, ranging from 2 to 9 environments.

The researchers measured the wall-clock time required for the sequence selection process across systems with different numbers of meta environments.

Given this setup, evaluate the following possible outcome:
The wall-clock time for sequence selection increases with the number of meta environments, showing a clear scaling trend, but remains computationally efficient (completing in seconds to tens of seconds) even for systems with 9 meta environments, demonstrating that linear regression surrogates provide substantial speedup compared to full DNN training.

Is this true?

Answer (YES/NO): YES